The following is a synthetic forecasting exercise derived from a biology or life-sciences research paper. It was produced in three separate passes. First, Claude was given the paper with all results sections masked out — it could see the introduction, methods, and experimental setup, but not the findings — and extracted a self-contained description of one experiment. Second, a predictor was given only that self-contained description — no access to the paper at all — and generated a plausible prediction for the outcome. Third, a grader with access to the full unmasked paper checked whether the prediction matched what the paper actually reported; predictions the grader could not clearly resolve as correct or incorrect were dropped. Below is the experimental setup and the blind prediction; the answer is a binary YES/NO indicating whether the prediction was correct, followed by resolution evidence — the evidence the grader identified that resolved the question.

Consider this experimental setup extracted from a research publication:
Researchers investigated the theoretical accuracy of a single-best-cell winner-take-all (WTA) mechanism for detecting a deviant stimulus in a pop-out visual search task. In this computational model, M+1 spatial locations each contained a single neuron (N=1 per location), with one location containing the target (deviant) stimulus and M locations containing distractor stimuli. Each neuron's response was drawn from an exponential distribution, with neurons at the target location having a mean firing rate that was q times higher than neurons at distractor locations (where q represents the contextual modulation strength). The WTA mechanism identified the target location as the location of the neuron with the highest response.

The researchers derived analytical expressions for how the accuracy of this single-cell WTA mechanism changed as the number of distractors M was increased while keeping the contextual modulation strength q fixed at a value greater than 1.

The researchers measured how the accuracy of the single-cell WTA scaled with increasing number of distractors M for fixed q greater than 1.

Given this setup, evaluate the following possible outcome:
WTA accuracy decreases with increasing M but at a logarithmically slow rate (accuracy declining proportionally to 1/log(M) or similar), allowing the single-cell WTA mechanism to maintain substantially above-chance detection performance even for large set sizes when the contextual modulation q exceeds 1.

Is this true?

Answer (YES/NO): NO